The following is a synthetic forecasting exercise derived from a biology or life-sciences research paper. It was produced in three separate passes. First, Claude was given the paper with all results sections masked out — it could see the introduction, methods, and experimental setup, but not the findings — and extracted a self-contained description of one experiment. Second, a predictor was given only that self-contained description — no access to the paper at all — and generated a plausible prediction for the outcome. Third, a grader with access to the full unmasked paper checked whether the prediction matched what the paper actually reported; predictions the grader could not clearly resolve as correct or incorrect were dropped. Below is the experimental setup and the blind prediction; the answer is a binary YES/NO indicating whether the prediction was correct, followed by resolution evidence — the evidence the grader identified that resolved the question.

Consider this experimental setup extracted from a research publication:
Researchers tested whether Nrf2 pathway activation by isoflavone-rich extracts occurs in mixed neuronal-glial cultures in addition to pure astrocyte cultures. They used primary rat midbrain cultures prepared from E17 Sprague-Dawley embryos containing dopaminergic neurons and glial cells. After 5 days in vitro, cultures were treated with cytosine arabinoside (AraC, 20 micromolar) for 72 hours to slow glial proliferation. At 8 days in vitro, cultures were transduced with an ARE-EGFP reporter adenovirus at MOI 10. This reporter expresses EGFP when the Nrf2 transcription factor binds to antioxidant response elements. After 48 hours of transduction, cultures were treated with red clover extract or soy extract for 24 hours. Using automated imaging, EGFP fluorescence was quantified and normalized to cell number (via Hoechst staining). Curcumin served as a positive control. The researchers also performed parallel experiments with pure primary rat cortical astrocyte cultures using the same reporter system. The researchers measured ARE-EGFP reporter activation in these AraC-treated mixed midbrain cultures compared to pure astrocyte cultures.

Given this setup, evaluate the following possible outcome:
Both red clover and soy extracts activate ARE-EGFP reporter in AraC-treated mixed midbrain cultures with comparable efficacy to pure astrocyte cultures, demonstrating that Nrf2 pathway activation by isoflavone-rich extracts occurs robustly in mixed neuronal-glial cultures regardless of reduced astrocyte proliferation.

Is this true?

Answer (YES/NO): NO